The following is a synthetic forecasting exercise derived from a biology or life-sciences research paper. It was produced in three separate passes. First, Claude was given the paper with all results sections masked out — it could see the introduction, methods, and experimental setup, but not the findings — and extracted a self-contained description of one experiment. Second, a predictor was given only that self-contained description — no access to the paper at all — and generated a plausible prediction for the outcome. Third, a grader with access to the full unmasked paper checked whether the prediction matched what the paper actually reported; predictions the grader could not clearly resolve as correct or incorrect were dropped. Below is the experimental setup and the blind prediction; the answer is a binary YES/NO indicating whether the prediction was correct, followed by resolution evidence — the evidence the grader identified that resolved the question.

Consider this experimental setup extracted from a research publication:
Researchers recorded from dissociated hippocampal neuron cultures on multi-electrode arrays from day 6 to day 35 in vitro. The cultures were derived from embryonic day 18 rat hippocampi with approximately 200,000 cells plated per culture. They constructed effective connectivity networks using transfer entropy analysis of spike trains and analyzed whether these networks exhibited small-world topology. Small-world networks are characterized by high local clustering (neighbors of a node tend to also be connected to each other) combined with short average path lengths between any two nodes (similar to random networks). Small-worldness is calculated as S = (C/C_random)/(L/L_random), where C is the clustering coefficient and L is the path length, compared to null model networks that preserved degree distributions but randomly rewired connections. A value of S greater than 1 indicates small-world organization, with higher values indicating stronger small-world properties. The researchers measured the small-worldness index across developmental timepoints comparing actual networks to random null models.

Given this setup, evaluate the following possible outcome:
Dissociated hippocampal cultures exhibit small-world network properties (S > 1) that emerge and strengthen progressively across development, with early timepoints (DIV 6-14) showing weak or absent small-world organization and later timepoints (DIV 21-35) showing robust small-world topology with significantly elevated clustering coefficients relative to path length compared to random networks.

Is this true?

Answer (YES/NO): NO